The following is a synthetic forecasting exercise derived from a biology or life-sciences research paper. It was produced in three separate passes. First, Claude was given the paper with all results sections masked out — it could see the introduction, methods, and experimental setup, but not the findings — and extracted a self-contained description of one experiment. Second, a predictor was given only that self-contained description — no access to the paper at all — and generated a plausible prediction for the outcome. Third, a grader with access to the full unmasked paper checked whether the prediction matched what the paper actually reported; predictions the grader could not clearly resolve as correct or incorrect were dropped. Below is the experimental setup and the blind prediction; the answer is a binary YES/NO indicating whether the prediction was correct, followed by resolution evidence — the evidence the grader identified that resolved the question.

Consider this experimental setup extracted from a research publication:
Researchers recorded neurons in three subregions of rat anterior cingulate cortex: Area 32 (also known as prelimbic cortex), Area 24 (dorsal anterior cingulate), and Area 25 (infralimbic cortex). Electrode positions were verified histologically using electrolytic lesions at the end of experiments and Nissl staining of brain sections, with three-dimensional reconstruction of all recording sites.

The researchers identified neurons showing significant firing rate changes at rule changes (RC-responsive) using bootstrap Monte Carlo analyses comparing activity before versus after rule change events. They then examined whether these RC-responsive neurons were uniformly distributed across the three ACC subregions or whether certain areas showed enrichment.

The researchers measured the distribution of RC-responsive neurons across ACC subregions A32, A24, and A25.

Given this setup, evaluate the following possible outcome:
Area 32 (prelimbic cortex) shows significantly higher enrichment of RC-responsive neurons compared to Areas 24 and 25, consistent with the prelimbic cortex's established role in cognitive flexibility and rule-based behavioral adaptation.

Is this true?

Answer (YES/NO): NO